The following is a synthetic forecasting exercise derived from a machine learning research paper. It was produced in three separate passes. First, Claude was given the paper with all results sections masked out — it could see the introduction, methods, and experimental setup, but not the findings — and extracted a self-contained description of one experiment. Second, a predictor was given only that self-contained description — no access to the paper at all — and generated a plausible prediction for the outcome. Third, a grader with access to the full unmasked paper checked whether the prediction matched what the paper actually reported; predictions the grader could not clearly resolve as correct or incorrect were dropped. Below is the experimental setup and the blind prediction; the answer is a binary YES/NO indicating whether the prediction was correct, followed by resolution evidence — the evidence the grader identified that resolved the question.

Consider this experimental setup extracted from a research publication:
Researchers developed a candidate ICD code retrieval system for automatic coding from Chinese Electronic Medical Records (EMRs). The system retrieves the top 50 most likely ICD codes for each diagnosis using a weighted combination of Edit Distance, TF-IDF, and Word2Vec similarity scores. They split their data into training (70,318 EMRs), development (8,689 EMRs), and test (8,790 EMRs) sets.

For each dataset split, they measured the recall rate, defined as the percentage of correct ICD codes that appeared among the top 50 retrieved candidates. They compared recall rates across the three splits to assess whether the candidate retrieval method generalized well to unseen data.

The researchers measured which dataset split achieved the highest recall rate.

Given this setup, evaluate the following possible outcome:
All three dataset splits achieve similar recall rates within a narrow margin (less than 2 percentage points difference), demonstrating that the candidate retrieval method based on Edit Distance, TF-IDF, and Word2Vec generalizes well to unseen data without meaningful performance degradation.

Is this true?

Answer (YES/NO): YES